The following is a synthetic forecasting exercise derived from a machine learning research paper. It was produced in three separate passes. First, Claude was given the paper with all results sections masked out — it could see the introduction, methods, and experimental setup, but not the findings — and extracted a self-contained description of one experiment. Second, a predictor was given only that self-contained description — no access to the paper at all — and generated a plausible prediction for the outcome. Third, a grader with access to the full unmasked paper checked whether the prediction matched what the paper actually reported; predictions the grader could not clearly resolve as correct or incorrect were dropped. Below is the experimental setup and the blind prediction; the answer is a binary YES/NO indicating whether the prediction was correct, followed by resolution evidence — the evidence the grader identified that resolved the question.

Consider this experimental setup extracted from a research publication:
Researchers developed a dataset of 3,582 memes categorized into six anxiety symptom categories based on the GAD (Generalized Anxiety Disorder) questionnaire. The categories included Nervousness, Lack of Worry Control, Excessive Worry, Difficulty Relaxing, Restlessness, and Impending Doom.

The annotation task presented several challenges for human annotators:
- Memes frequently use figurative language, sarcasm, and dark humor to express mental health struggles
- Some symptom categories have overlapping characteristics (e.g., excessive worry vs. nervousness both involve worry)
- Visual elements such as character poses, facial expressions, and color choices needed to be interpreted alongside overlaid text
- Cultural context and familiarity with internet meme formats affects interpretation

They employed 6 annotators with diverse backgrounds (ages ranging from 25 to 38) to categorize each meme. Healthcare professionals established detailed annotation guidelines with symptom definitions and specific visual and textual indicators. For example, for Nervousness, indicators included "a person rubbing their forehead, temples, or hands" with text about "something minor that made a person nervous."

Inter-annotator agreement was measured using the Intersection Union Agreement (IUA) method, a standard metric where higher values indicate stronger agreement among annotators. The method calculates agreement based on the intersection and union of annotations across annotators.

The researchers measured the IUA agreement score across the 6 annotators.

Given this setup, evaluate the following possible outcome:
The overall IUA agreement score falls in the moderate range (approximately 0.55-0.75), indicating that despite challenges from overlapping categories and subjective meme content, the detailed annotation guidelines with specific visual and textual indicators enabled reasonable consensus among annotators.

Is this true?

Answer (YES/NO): NO